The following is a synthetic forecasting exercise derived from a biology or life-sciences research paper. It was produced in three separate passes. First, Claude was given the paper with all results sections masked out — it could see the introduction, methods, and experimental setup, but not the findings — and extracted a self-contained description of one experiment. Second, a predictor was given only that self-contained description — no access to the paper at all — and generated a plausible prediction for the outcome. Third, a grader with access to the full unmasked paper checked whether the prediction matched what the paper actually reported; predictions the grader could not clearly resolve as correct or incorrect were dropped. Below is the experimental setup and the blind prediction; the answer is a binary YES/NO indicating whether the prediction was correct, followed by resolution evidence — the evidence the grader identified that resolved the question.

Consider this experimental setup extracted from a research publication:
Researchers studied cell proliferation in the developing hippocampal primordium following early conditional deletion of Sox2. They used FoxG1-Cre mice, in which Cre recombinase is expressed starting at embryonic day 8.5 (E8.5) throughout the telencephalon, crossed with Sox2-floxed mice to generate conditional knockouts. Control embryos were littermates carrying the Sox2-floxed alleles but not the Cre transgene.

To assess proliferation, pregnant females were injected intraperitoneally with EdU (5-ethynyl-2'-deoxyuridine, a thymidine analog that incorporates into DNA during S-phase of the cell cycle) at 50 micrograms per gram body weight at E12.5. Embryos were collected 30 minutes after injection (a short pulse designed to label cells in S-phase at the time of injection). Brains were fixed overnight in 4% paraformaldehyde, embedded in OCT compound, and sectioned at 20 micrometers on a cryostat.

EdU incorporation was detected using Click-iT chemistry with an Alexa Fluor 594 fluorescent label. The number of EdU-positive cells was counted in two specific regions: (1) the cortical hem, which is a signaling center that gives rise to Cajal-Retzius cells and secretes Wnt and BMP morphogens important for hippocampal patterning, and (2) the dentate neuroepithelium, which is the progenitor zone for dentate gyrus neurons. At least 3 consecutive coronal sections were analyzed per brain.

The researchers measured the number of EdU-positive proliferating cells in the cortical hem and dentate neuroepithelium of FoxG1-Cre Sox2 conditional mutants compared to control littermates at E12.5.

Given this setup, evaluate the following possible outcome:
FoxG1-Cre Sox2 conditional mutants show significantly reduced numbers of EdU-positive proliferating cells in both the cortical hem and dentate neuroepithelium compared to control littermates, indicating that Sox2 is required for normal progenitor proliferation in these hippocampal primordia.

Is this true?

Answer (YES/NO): NO